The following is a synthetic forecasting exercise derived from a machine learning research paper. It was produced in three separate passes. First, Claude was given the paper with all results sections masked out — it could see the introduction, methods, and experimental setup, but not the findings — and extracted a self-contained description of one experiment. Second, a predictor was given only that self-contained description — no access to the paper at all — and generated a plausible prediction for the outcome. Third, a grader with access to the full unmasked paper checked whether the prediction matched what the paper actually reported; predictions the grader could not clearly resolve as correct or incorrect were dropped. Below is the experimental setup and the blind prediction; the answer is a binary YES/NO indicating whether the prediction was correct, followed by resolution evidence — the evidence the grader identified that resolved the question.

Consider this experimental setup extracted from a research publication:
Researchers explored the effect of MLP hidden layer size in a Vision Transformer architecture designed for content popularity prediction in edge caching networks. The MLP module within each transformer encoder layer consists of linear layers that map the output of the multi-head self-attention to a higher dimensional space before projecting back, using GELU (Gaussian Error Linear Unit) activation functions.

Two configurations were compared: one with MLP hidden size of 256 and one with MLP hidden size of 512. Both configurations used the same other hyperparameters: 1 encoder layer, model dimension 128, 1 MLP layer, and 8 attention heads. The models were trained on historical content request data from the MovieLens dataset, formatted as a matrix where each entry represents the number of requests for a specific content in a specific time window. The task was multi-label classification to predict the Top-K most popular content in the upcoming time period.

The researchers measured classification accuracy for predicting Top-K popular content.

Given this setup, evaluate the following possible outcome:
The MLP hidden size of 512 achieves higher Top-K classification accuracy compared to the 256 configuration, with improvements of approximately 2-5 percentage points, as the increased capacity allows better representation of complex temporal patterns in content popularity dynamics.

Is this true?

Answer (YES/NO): NO